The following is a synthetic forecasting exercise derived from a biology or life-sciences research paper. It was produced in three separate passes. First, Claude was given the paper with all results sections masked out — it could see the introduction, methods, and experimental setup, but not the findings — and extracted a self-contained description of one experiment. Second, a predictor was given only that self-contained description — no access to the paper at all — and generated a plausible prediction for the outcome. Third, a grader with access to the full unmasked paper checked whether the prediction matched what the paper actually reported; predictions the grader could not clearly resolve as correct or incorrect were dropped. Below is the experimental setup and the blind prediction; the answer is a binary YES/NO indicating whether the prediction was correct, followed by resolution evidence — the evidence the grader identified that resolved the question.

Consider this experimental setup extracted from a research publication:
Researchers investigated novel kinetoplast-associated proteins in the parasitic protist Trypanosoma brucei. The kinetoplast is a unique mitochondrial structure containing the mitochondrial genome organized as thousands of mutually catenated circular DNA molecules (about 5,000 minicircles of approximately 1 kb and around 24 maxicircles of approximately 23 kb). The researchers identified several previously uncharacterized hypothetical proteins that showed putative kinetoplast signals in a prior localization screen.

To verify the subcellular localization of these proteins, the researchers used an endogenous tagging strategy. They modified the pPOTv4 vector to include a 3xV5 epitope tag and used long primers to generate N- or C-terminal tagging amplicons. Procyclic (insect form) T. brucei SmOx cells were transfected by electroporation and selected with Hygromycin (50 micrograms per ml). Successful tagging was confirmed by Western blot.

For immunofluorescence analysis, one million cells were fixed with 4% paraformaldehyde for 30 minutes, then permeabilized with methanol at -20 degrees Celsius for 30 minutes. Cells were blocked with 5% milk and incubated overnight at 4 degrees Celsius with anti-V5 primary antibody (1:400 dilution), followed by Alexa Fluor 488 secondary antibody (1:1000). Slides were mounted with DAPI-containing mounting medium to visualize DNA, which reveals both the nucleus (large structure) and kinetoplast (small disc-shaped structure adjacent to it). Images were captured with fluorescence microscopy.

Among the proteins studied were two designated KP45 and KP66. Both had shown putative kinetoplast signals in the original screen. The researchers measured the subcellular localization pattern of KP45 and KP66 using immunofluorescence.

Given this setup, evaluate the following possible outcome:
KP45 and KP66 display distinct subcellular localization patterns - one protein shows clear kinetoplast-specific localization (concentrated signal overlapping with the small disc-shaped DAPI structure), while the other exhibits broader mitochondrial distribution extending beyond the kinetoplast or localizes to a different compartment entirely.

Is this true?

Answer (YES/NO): NO